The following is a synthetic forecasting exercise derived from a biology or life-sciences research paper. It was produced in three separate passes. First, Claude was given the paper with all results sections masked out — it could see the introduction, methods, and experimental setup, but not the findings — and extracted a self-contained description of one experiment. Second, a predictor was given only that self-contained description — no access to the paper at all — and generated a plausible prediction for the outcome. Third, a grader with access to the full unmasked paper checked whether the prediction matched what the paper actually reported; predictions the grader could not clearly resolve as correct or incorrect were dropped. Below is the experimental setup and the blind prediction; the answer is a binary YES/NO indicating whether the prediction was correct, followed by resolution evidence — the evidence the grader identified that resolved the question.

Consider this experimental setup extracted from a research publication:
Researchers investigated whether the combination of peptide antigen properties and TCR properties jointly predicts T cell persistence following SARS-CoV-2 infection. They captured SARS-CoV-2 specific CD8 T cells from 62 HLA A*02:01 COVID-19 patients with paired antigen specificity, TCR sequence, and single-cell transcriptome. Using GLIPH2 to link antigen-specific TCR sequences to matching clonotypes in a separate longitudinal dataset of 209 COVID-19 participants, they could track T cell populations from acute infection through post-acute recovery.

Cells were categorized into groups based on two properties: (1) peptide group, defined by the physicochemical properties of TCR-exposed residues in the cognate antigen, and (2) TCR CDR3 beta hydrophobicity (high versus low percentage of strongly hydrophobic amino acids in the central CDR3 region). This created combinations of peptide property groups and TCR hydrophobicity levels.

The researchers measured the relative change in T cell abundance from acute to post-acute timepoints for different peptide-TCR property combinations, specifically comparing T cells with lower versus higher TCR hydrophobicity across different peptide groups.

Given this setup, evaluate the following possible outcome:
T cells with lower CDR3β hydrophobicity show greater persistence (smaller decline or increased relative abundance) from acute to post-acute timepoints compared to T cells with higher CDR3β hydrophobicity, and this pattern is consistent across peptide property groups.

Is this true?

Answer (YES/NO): NO